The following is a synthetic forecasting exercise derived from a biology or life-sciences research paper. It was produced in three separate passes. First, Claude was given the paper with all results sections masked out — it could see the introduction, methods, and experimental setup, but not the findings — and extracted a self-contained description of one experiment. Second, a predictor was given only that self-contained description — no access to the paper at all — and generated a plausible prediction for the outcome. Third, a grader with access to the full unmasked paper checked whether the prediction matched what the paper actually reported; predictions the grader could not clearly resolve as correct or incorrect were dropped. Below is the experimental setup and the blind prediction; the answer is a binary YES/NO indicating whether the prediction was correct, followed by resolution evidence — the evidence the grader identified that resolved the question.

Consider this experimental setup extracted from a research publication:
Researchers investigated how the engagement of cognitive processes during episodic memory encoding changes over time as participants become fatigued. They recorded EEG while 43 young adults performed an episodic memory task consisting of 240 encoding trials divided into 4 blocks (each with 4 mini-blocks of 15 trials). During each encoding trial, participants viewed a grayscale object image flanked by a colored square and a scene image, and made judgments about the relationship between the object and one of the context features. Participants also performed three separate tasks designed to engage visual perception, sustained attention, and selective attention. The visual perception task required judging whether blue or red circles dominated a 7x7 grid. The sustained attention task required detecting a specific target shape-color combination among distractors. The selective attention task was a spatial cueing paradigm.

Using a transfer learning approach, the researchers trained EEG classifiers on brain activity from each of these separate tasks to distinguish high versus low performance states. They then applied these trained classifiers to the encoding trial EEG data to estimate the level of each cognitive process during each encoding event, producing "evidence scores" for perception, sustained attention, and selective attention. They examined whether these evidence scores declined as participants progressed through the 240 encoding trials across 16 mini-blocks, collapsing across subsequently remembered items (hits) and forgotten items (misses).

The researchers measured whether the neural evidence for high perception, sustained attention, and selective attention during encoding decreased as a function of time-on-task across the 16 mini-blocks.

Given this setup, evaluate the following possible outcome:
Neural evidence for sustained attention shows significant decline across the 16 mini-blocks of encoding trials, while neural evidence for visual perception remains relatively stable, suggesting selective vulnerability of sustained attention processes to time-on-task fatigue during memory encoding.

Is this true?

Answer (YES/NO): NO